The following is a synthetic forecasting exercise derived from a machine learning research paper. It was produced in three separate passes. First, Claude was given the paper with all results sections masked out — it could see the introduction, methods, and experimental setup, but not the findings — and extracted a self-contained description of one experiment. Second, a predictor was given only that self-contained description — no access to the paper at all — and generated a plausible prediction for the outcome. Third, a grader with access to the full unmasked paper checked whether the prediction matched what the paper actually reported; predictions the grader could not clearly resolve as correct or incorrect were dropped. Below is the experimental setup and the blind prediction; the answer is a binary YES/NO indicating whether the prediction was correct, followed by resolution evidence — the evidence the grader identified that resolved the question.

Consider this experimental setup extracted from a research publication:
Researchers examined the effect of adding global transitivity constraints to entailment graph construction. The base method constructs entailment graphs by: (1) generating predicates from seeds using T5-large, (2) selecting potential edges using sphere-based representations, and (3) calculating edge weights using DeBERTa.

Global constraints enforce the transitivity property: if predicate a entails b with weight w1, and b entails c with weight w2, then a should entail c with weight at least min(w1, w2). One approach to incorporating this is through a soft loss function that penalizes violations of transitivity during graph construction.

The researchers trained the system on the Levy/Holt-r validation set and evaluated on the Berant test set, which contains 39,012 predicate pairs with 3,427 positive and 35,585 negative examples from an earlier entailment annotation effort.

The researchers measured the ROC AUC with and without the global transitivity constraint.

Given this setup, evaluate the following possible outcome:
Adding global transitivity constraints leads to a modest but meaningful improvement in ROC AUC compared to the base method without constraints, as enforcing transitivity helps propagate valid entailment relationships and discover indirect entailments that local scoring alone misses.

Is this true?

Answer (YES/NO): YES